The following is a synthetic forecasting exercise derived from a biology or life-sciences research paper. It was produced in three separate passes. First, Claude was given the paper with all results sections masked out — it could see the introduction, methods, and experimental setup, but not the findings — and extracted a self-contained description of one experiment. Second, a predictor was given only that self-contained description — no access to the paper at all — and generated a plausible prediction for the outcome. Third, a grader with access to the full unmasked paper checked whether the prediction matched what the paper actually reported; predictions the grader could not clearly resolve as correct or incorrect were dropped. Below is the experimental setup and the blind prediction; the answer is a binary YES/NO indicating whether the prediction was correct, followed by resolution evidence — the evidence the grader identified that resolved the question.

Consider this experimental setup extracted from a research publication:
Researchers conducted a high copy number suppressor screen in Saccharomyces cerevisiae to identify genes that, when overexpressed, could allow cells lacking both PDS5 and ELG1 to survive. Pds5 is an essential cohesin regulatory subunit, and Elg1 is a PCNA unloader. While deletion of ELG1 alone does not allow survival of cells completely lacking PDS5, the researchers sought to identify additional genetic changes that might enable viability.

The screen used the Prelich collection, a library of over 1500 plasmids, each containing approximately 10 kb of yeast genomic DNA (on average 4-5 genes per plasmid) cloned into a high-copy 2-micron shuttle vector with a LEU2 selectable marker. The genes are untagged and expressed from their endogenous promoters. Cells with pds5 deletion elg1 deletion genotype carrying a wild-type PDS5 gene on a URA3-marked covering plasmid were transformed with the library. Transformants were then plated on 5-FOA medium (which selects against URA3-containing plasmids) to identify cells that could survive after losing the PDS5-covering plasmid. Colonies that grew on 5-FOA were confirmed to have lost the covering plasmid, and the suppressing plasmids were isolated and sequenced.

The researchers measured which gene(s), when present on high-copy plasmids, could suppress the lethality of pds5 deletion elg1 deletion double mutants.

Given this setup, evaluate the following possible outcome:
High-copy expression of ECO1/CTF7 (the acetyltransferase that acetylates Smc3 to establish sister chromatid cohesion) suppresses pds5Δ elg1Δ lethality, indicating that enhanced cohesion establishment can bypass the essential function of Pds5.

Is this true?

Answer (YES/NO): NO